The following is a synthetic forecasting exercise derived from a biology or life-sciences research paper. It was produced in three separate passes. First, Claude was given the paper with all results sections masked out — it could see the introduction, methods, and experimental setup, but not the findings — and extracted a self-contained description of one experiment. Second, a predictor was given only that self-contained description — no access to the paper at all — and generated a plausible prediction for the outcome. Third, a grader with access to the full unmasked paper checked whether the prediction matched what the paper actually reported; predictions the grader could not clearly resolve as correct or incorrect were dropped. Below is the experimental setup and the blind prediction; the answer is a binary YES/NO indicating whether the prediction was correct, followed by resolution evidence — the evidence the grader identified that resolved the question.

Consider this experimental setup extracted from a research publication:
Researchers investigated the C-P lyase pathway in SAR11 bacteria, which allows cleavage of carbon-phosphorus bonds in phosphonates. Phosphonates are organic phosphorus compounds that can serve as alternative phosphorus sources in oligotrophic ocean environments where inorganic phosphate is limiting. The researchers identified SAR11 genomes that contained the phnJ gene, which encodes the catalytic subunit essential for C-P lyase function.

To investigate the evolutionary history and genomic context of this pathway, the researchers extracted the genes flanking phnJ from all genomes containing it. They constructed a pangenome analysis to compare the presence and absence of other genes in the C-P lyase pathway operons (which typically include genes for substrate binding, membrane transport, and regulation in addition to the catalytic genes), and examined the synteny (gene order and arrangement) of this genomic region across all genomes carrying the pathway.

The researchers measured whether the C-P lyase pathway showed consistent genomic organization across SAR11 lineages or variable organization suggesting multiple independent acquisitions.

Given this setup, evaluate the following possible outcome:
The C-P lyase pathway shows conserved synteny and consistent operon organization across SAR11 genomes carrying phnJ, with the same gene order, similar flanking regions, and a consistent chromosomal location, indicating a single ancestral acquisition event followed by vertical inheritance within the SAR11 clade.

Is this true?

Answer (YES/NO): NO